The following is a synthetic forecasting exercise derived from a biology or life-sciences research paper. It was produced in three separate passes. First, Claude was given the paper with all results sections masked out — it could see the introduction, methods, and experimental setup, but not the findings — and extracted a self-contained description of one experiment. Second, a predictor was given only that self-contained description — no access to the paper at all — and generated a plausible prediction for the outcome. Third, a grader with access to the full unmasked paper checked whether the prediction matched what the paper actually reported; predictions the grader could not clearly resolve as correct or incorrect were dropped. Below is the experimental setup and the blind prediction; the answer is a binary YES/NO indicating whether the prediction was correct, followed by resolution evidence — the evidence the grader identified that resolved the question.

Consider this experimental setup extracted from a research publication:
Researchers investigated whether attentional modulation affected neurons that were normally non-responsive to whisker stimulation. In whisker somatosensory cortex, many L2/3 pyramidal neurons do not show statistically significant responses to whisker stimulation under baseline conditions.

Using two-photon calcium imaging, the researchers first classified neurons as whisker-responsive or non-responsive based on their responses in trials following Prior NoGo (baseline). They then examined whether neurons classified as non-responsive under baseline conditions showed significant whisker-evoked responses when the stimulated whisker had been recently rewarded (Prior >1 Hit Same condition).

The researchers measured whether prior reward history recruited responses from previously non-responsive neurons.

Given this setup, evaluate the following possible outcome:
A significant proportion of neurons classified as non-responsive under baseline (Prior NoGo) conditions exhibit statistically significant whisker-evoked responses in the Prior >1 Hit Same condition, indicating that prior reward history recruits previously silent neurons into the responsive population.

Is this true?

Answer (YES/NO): NO